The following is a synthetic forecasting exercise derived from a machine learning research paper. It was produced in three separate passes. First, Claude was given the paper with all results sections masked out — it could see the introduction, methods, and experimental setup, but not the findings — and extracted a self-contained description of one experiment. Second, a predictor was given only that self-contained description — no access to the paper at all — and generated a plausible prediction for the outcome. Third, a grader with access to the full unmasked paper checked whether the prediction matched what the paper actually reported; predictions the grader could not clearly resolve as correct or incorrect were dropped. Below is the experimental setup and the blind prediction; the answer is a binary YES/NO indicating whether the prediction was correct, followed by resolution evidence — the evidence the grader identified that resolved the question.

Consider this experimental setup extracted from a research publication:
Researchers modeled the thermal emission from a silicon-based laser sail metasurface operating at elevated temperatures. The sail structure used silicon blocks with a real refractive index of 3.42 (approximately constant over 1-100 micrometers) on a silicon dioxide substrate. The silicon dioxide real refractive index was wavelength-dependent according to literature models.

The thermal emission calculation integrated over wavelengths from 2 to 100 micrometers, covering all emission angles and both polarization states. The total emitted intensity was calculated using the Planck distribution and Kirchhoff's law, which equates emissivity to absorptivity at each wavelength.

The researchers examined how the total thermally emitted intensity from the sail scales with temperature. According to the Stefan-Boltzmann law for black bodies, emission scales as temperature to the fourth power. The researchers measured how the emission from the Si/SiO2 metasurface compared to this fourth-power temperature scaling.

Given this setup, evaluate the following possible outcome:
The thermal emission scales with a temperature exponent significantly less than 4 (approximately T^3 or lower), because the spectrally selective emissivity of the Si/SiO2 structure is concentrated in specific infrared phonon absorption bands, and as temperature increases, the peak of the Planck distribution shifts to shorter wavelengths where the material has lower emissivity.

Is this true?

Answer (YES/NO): NO